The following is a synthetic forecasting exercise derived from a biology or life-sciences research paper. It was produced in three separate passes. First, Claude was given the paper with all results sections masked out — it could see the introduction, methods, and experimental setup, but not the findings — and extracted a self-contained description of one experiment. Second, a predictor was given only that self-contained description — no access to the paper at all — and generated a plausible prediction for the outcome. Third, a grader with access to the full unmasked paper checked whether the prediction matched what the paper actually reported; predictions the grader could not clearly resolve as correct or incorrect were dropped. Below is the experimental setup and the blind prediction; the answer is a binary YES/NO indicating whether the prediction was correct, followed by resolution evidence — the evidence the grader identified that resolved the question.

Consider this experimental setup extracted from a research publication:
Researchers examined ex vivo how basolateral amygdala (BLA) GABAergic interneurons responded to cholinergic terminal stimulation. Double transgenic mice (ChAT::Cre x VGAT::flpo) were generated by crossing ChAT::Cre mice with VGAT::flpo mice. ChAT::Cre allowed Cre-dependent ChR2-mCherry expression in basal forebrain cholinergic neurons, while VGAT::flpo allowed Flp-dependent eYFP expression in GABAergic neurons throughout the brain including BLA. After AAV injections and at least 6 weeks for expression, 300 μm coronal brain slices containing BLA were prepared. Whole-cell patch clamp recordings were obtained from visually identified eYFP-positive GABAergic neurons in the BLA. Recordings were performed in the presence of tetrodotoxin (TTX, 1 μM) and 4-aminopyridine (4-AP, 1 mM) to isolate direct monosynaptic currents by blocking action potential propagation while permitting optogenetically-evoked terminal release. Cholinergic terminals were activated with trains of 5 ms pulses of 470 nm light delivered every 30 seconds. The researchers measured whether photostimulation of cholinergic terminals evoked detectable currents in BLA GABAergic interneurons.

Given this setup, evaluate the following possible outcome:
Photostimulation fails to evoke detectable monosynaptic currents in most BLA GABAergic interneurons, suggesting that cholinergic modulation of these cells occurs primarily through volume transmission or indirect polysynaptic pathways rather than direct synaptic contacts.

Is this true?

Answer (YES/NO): NO